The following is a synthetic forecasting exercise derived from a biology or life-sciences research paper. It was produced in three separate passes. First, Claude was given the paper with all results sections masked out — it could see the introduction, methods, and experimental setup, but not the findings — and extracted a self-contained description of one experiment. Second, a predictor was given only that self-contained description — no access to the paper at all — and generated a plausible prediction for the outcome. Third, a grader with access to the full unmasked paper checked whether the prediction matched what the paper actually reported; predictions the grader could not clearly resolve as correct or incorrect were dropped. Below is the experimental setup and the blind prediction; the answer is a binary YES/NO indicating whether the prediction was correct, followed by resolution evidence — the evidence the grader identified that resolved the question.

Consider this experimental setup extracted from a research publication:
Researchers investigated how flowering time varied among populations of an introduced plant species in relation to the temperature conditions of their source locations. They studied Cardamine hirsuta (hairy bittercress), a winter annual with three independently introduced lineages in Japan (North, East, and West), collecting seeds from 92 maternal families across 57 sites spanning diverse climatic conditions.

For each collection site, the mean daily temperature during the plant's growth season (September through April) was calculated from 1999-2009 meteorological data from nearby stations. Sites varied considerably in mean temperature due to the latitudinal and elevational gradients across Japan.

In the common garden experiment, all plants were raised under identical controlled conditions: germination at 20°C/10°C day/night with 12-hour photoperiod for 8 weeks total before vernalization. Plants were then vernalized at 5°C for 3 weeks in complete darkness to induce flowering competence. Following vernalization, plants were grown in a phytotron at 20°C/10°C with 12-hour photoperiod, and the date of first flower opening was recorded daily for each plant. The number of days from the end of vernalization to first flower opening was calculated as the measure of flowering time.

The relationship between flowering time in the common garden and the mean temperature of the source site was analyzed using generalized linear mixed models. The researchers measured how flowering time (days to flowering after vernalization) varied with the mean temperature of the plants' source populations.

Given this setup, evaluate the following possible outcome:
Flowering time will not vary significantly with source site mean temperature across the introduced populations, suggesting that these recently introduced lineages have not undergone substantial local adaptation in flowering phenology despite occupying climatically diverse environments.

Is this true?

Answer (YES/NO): NO